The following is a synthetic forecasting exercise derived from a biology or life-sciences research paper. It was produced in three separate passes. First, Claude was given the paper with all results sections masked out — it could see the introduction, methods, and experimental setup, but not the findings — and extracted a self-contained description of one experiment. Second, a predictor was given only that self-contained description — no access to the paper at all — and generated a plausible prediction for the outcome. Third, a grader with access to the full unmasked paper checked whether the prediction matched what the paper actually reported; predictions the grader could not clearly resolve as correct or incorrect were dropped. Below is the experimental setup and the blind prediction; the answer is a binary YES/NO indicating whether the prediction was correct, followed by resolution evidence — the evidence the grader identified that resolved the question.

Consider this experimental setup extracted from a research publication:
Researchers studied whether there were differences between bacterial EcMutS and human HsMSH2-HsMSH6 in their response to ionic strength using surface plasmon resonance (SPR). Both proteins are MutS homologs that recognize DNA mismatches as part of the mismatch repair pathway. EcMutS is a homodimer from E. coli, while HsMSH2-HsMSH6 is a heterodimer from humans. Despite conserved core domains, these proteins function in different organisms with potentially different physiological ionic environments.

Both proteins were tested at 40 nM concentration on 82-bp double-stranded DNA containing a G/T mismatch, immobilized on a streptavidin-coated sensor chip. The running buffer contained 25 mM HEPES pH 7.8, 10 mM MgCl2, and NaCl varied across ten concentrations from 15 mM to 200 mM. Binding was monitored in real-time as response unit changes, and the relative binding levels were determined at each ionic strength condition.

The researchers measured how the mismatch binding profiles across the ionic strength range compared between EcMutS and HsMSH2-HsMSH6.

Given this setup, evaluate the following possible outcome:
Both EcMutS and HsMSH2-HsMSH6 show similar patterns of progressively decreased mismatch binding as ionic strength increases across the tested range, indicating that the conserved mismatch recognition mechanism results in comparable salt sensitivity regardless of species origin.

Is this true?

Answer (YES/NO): NO